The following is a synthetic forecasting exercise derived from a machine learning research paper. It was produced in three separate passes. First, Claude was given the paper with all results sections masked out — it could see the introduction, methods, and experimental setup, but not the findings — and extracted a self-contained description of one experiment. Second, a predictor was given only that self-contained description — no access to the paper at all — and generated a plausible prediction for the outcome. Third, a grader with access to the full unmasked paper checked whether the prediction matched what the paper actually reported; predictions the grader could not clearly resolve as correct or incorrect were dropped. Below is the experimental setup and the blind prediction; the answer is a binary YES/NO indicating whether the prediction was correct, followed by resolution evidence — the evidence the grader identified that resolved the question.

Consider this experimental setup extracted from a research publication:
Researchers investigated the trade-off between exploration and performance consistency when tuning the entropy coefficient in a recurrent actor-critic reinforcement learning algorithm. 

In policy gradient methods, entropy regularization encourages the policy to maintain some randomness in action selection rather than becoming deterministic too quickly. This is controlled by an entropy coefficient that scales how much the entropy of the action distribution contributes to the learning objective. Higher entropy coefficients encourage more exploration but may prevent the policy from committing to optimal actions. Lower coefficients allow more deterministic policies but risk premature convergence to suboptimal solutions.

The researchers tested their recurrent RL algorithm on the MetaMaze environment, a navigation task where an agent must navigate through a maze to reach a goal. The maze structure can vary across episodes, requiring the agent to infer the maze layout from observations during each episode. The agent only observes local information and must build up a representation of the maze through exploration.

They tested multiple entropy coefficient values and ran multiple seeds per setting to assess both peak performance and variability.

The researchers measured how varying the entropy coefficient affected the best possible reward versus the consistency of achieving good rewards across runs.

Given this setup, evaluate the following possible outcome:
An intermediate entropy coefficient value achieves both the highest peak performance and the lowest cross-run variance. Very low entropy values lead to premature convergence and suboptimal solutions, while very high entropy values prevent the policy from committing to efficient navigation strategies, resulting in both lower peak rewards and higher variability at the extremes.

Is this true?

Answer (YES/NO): NO